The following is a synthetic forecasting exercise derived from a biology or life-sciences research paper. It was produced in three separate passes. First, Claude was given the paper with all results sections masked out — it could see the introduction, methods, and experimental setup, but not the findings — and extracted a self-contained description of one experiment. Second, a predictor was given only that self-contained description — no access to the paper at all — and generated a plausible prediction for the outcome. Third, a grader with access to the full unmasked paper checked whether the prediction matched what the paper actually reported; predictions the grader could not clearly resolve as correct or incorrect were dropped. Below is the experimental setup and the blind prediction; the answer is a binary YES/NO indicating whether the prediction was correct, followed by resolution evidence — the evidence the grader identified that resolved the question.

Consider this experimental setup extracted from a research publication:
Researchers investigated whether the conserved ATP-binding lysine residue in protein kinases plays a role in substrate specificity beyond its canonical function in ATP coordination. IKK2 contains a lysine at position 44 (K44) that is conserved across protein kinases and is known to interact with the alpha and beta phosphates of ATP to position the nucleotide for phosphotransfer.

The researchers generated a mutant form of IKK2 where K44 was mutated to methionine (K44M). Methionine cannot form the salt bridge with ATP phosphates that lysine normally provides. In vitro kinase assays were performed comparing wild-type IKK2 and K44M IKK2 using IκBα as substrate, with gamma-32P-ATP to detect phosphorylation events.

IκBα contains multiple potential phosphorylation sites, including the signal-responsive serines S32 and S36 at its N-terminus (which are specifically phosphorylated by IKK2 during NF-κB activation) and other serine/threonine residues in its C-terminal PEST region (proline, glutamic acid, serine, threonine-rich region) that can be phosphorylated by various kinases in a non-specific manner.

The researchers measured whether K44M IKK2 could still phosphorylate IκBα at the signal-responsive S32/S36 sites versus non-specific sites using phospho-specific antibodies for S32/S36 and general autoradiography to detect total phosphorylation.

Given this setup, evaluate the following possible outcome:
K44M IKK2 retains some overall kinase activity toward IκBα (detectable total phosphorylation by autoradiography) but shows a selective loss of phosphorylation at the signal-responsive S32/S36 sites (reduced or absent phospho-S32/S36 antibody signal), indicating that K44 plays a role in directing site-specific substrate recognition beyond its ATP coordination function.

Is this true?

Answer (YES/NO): YES